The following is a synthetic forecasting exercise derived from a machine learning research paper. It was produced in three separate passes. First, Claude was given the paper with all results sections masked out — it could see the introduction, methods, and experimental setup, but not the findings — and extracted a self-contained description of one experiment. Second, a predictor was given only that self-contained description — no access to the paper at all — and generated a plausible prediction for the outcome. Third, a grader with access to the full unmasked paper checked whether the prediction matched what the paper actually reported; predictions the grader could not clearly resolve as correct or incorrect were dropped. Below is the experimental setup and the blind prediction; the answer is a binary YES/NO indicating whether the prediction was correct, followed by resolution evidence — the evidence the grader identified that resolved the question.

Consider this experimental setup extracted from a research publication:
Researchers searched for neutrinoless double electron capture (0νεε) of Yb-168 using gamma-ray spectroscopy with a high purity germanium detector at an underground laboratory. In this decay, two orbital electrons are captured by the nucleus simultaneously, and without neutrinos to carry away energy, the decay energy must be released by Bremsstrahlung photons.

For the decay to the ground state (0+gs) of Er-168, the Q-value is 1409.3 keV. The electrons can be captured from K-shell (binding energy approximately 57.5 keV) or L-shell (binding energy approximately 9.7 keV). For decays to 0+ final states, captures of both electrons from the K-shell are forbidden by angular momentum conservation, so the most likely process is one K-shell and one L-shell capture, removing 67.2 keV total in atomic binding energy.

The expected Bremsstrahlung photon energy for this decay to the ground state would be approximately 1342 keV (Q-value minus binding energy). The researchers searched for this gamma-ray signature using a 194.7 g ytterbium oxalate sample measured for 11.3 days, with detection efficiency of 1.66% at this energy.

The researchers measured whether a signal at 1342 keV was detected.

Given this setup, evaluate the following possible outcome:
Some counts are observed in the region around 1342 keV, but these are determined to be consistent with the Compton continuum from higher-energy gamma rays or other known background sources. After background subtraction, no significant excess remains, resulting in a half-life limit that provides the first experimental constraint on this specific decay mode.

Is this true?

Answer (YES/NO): NO